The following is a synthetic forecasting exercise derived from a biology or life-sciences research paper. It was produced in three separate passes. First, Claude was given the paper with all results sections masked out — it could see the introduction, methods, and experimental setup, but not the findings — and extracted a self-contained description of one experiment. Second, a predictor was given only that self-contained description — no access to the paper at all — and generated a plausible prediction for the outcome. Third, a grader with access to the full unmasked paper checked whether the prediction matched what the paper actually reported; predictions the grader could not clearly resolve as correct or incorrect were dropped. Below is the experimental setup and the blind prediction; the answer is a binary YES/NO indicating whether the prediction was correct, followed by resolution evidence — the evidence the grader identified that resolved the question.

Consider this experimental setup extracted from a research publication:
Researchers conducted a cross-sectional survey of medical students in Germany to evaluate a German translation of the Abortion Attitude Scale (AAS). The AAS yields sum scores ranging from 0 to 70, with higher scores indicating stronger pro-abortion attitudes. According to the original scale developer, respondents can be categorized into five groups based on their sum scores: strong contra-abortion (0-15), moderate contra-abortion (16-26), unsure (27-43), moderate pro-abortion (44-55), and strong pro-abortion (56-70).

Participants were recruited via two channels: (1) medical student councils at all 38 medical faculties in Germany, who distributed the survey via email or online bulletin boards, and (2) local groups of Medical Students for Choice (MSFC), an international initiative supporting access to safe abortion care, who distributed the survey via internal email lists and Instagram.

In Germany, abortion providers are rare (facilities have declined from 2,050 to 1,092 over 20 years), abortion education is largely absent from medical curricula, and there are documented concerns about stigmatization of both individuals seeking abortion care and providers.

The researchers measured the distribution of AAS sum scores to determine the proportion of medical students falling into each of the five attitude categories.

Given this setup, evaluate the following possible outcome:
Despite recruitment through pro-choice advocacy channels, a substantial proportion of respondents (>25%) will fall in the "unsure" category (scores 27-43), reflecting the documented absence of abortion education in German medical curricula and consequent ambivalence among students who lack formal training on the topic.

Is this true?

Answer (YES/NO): NO